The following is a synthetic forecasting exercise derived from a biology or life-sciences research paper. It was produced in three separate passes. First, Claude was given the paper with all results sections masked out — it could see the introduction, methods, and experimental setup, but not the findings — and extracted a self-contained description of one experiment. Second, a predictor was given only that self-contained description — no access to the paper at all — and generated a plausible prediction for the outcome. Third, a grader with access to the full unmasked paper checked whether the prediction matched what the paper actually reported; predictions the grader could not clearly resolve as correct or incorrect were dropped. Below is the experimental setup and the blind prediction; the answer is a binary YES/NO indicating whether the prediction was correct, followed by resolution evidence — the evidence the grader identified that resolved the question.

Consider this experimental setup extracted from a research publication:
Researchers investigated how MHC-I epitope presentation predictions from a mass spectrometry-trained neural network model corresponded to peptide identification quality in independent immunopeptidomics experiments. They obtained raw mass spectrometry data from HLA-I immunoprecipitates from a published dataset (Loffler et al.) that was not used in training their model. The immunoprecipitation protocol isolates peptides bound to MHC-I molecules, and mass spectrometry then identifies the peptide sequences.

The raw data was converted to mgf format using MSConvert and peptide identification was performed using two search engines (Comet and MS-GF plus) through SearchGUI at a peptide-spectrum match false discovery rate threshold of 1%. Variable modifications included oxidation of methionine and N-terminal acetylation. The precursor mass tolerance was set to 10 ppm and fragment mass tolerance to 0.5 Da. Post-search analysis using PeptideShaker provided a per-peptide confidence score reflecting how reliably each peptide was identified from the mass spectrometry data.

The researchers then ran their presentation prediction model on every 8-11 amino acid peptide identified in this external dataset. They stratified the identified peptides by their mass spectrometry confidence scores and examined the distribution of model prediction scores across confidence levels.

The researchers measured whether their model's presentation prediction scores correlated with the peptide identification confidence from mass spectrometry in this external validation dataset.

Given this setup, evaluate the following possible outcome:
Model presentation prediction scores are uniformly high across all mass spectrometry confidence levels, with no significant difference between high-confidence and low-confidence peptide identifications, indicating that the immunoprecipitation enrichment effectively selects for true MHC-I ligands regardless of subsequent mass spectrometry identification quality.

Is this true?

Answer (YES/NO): NO